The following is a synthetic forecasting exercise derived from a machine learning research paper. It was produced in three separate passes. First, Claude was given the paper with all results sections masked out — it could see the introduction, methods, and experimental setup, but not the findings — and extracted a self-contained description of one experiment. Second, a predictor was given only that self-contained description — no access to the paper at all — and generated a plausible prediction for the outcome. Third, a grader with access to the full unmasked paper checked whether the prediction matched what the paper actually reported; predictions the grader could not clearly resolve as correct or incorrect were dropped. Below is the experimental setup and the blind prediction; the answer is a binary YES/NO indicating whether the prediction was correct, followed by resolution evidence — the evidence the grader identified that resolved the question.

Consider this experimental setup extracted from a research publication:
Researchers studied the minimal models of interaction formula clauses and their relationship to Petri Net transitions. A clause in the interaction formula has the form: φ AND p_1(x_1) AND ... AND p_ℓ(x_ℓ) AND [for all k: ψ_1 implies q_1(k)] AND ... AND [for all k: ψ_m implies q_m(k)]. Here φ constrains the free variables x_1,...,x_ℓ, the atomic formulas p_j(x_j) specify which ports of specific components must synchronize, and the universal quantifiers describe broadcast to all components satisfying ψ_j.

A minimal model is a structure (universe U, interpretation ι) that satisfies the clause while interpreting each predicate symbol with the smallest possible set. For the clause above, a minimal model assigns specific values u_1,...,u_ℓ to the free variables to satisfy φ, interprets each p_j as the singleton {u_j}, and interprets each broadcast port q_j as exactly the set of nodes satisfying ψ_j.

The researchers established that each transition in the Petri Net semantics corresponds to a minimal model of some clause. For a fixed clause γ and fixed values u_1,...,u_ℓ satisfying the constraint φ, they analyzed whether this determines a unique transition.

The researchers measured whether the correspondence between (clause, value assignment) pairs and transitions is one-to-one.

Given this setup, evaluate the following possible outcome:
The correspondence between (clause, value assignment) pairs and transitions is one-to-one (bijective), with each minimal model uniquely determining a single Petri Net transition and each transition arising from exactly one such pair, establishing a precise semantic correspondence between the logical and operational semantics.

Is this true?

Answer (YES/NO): YES